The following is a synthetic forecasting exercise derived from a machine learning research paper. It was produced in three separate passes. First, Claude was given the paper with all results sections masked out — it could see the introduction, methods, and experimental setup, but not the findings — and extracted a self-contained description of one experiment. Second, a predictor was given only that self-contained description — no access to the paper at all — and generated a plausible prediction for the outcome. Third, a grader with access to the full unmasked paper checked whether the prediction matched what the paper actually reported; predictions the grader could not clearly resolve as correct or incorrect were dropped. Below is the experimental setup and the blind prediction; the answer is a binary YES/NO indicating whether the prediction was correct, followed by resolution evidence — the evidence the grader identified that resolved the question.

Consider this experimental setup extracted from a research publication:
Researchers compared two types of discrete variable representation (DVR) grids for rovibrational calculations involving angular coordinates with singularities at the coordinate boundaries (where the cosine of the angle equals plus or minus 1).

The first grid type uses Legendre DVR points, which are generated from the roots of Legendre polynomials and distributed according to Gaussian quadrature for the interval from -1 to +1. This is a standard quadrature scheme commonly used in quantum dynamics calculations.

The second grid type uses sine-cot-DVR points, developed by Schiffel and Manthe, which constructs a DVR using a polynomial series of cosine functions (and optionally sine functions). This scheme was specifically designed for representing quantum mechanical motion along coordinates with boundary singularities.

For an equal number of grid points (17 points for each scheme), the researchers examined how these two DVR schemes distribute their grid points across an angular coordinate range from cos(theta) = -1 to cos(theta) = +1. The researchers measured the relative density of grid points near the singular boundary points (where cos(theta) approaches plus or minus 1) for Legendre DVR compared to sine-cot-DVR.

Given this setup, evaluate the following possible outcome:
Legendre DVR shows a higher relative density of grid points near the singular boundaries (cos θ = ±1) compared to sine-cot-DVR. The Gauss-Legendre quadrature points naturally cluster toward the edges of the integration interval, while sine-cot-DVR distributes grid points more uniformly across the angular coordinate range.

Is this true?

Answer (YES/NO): NO